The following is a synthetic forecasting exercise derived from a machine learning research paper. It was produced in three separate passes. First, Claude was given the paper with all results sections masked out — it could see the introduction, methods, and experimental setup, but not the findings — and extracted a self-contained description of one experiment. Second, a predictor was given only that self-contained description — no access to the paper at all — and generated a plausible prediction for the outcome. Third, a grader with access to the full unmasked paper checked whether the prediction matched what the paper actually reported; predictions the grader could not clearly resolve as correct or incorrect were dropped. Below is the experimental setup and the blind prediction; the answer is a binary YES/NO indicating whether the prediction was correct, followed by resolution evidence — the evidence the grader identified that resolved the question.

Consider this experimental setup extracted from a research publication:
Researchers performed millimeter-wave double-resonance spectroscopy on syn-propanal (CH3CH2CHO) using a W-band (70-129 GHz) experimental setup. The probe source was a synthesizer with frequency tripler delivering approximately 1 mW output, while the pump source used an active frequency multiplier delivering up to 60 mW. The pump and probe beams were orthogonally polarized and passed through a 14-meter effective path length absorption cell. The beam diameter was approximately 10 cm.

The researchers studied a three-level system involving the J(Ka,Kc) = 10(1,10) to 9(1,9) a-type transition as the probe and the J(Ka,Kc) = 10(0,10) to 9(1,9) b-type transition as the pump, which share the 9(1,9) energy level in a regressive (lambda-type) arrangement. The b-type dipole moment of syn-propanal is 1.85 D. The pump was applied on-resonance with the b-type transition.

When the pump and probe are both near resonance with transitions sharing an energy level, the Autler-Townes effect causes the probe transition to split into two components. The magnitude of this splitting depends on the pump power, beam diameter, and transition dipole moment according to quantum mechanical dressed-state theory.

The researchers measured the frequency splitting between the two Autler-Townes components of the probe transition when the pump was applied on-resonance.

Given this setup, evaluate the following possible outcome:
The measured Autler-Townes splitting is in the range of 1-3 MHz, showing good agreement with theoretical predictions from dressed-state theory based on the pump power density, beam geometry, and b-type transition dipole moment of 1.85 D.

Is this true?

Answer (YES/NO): NO